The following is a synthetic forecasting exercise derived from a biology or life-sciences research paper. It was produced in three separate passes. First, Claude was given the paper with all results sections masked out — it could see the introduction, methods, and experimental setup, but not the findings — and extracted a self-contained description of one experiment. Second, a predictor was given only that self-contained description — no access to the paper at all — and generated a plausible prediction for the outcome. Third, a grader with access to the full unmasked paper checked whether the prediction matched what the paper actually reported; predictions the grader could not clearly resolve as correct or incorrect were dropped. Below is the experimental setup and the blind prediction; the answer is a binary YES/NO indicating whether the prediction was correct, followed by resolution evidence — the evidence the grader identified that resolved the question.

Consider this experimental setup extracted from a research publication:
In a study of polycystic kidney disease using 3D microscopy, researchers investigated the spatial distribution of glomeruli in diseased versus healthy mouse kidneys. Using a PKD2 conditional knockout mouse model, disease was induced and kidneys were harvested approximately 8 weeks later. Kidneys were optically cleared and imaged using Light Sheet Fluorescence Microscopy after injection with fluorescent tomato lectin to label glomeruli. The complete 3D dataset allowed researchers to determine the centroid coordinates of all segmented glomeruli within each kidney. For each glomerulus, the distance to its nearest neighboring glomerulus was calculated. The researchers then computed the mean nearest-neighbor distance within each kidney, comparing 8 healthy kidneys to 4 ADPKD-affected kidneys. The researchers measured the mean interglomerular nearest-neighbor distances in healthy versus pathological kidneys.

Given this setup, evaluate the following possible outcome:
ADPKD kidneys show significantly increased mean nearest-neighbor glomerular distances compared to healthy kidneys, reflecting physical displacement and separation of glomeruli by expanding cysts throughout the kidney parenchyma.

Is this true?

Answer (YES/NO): YES